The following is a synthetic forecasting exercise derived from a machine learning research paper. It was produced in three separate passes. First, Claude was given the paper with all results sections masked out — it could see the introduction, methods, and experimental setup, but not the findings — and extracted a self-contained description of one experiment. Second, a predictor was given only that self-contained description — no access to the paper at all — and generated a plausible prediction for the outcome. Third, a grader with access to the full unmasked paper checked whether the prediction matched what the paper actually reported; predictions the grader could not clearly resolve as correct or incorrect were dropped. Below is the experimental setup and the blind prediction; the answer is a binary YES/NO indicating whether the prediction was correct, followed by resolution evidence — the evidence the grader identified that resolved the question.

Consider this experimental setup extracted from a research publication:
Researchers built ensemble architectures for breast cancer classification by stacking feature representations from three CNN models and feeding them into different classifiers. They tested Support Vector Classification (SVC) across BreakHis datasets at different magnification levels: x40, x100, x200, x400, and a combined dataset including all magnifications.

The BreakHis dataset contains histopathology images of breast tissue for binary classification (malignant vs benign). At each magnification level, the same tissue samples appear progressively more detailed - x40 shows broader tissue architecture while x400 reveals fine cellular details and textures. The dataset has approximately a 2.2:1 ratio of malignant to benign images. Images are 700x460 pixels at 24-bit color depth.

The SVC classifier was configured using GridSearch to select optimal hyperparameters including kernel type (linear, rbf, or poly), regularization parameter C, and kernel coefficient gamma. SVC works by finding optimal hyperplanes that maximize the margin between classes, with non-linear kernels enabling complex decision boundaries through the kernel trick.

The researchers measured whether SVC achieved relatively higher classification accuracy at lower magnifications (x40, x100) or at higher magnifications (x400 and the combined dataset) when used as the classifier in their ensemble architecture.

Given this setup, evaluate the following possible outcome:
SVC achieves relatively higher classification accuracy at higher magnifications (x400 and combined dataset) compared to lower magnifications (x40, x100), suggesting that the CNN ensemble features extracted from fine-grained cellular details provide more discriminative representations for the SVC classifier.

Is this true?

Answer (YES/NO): NO